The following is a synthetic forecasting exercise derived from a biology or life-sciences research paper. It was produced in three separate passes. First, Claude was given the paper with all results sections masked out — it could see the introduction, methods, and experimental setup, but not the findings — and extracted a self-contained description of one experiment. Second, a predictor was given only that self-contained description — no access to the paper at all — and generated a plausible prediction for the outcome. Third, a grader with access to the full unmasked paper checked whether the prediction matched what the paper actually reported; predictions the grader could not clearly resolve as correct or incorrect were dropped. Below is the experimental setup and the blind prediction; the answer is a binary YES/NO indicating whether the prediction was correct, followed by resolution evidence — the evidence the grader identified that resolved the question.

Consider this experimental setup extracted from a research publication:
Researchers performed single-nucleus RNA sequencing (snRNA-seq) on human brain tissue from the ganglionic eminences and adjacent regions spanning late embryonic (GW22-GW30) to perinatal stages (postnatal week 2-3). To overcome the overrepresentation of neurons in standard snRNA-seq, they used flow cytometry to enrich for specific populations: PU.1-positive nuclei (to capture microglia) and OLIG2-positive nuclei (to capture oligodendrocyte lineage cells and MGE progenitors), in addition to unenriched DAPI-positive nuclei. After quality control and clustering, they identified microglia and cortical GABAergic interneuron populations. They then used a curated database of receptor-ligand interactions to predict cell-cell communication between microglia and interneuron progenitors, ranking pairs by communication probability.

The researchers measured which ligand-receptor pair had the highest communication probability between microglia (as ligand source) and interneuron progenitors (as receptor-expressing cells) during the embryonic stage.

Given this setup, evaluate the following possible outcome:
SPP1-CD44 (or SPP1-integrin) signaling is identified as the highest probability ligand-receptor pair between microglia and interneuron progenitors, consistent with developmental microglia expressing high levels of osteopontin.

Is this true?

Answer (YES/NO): NO